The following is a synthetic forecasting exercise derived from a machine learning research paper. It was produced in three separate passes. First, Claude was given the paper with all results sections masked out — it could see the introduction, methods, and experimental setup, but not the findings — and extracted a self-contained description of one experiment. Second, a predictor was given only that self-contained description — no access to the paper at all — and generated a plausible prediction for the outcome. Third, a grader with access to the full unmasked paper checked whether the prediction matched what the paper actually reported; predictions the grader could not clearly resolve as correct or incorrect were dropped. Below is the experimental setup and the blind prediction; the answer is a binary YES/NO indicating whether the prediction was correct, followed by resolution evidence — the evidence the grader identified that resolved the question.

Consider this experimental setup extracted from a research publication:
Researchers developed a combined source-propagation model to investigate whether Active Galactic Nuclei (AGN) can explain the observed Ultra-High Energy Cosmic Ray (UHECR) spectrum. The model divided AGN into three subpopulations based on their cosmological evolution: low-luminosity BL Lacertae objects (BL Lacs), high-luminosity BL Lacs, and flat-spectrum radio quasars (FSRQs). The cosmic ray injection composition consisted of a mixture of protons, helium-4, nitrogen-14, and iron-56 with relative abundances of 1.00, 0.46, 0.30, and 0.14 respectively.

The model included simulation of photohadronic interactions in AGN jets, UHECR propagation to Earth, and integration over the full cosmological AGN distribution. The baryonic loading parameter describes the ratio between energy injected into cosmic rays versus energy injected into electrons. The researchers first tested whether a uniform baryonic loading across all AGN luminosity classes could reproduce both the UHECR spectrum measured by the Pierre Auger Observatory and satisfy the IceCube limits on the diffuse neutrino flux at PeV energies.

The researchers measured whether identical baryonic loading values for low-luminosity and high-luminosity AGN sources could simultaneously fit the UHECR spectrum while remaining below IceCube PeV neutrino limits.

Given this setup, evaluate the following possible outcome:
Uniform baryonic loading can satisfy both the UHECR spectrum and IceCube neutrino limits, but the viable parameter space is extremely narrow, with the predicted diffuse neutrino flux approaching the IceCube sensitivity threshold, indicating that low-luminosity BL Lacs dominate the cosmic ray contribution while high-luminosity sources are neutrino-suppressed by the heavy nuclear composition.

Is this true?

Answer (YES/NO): NO